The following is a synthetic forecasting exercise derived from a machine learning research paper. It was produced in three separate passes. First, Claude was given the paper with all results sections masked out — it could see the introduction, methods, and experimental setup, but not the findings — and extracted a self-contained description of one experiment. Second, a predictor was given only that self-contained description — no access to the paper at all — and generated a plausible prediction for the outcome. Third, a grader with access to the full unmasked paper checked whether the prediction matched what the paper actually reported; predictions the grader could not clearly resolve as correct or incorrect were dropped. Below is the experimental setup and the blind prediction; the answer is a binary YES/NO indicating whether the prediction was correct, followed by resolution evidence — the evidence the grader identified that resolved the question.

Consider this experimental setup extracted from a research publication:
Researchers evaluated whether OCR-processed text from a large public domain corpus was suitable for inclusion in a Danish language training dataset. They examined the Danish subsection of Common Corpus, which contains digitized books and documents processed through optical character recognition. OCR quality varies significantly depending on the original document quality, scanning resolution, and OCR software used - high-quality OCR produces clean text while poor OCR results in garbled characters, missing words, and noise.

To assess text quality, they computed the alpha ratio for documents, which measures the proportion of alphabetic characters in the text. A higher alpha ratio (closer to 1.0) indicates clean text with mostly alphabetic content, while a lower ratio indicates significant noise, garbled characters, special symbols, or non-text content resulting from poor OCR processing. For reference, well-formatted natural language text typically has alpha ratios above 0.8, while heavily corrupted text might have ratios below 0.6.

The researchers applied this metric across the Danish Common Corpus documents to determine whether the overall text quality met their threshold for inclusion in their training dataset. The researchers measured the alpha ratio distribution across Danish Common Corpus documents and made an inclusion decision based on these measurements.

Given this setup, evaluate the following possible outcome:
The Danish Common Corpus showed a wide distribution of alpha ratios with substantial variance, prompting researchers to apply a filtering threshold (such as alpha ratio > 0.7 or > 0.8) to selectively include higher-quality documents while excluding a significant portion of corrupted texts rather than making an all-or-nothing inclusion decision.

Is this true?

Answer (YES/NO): NO